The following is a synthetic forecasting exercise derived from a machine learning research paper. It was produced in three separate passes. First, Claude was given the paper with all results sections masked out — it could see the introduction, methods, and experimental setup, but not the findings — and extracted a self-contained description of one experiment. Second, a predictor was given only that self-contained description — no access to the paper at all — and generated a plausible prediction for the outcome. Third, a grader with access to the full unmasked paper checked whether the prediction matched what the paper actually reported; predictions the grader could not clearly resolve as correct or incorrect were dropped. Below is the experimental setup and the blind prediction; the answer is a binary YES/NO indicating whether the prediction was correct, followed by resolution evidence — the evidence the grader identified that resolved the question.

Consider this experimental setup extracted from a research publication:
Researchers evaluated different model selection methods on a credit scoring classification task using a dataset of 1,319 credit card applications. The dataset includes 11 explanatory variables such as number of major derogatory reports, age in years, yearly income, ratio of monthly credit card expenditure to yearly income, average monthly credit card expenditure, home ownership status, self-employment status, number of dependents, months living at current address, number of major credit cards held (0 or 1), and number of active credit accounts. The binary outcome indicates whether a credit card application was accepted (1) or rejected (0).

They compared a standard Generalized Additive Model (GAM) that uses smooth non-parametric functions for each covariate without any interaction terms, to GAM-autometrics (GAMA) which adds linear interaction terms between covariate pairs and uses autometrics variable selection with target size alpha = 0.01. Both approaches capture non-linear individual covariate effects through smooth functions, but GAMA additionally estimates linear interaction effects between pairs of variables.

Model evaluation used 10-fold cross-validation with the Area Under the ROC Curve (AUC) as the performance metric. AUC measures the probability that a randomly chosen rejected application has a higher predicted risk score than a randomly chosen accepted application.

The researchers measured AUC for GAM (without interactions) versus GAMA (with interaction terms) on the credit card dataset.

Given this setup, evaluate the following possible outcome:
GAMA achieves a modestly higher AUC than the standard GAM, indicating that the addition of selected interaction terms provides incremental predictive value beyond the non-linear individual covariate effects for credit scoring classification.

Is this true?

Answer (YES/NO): NO